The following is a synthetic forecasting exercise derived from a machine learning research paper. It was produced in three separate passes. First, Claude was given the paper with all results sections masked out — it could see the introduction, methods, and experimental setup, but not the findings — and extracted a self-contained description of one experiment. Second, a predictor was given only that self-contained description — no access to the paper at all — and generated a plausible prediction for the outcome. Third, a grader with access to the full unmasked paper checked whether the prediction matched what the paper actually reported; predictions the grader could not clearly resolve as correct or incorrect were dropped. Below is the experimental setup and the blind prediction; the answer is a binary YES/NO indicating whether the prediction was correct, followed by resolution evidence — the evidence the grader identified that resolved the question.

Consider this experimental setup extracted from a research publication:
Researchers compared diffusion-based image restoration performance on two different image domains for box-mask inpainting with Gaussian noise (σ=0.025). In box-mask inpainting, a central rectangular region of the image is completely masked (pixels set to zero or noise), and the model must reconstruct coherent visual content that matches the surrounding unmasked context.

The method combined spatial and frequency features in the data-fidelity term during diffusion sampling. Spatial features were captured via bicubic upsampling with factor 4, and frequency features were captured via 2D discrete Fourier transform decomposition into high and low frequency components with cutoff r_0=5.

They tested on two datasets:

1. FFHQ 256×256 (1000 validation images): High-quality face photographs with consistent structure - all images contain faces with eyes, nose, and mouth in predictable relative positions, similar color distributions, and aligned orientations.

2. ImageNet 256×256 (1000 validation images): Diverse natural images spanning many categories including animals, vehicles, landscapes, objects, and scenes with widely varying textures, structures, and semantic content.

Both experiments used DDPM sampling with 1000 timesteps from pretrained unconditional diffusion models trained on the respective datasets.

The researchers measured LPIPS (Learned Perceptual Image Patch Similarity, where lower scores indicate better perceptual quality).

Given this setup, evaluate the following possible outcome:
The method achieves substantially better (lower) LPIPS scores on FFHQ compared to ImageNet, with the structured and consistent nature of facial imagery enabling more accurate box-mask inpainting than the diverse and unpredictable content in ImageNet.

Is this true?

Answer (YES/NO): YES